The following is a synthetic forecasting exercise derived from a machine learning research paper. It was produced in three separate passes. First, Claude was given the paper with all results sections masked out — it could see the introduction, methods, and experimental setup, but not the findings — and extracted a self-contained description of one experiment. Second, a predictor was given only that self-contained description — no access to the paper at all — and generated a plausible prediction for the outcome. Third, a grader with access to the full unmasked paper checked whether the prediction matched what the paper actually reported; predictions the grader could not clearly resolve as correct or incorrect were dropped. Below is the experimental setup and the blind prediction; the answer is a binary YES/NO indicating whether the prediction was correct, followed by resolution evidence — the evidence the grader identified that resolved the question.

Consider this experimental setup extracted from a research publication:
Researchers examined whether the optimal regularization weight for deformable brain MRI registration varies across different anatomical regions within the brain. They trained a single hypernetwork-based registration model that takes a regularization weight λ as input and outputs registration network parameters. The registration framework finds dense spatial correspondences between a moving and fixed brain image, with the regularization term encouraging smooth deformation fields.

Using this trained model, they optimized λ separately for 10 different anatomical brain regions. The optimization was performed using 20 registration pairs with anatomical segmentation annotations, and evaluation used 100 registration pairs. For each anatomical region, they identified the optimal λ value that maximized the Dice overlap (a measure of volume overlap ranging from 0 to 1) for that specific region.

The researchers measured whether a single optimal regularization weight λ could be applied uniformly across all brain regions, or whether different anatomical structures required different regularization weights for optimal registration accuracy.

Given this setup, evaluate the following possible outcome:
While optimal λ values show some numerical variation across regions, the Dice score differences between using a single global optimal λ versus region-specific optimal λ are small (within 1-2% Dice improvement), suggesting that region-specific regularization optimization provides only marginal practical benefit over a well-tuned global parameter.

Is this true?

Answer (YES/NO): NO